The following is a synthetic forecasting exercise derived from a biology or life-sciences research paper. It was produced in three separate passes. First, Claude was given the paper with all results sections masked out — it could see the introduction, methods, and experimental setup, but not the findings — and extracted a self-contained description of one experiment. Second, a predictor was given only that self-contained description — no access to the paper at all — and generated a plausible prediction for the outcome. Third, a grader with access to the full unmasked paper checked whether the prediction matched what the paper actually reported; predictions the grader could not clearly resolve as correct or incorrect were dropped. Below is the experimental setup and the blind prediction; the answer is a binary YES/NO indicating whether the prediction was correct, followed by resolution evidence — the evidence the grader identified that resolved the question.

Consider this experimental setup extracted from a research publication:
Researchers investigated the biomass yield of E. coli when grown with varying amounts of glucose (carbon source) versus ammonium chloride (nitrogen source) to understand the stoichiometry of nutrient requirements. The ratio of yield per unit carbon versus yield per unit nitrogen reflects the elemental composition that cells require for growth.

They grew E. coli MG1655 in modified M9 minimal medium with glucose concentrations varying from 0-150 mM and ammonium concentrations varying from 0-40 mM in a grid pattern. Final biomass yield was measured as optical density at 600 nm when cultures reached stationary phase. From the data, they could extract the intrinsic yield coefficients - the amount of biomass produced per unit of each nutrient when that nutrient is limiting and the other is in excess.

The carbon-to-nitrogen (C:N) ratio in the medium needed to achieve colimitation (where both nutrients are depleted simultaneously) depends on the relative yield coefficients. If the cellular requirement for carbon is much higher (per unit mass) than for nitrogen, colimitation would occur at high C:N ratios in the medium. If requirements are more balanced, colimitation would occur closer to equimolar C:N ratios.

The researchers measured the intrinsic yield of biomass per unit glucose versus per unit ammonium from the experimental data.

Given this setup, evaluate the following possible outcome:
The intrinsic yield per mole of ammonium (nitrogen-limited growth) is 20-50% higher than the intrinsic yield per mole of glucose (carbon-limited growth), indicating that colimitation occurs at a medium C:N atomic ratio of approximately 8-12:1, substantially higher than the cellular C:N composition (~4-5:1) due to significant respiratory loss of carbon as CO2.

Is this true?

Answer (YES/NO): NO